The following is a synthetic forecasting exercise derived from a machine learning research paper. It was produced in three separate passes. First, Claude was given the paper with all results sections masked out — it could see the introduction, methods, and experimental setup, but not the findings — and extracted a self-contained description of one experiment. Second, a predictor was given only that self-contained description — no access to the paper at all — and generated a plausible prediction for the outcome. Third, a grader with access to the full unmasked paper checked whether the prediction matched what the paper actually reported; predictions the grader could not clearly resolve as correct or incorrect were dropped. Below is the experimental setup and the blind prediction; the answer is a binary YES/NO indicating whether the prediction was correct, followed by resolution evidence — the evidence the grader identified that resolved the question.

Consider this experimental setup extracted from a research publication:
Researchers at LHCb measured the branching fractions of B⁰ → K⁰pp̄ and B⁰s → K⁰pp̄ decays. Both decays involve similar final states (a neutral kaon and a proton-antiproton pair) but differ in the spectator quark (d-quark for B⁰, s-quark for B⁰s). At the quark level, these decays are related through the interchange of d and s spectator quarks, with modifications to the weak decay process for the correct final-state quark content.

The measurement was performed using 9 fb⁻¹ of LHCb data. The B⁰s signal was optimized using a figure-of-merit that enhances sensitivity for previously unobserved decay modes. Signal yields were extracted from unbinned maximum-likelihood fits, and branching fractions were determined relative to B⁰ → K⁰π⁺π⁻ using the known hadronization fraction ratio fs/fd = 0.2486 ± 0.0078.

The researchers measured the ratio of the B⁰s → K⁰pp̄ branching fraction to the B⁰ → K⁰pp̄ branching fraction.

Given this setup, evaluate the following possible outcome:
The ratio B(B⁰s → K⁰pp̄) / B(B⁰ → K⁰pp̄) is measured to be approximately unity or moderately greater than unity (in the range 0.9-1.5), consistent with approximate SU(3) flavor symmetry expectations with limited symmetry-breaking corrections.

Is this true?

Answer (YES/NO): NO